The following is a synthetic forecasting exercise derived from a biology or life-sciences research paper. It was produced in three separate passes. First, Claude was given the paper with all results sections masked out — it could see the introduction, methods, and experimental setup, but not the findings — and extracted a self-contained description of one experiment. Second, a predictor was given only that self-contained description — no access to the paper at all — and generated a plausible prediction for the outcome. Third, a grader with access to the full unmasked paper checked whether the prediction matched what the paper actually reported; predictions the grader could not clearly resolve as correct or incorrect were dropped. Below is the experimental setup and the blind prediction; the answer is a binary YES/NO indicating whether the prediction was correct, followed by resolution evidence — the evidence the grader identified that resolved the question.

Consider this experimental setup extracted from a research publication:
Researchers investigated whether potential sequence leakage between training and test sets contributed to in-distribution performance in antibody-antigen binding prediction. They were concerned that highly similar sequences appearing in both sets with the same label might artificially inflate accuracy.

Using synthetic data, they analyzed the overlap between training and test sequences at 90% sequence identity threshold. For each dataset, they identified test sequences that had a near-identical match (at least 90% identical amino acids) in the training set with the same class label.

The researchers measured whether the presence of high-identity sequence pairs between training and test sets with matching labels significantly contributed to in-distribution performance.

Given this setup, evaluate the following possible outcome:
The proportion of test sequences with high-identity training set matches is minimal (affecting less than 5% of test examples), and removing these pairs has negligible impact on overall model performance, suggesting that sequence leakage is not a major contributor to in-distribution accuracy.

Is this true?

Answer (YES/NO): NO